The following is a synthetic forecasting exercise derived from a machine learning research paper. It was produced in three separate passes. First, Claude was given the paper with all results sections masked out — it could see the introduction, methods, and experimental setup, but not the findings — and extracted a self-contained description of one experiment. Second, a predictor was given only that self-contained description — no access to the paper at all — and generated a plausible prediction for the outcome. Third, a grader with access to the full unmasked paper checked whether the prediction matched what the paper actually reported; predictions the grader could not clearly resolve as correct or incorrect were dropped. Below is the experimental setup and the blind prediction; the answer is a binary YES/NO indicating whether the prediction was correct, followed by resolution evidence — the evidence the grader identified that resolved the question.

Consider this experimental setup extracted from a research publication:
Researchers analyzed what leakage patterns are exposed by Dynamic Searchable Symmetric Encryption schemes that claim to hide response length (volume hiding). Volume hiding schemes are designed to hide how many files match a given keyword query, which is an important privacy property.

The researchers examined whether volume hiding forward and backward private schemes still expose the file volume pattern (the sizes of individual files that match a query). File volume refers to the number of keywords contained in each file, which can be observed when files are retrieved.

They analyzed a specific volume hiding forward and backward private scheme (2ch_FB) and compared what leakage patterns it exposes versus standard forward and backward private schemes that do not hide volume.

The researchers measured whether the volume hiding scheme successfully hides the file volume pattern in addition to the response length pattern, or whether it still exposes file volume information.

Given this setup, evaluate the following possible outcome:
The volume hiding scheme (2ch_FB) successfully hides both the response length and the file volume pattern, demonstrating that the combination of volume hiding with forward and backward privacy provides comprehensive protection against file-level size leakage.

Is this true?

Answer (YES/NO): NO